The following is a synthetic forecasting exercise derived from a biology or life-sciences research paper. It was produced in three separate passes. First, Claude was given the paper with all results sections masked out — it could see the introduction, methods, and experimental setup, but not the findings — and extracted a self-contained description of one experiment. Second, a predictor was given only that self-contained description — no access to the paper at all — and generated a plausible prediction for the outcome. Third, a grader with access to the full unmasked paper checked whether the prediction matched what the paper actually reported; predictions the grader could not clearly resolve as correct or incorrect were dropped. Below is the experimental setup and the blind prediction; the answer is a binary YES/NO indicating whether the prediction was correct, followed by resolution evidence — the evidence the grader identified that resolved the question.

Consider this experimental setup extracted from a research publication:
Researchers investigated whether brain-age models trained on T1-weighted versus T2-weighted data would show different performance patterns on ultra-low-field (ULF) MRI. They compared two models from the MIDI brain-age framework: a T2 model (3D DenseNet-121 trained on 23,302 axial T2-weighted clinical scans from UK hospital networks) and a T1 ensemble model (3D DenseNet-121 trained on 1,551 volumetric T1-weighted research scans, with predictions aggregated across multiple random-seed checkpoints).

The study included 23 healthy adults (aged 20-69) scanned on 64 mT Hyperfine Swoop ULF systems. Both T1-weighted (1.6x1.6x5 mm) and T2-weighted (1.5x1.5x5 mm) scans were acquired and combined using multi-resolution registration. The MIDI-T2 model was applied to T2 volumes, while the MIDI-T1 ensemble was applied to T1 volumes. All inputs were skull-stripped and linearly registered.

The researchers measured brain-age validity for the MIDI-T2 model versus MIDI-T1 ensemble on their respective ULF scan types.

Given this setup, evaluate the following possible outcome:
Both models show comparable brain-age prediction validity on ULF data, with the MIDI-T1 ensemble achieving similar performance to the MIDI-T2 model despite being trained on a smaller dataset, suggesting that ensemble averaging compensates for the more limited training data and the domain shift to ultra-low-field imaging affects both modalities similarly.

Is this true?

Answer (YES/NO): NO